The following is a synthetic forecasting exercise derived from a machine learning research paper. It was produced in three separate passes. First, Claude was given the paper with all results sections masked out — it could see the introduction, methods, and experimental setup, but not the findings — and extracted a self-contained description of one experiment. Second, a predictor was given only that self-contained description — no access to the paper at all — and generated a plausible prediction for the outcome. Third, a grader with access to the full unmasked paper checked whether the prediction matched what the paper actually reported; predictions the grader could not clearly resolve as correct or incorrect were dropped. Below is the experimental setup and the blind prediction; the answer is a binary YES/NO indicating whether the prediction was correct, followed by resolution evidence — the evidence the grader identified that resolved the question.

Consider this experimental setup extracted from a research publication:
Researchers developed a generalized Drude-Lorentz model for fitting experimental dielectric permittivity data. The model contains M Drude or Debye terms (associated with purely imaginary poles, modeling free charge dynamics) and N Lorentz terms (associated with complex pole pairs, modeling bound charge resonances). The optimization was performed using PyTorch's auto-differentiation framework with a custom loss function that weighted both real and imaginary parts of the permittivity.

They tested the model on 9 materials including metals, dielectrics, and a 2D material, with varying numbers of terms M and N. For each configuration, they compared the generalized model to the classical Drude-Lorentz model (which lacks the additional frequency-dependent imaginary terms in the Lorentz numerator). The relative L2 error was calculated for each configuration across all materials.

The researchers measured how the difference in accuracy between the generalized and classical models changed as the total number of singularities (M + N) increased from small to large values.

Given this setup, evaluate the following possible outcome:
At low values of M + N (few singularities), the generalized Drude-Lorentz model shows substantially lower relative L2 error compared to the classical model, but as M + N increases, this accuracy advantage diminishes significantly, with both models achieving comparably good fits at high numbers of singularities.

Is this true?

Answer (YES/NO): YES